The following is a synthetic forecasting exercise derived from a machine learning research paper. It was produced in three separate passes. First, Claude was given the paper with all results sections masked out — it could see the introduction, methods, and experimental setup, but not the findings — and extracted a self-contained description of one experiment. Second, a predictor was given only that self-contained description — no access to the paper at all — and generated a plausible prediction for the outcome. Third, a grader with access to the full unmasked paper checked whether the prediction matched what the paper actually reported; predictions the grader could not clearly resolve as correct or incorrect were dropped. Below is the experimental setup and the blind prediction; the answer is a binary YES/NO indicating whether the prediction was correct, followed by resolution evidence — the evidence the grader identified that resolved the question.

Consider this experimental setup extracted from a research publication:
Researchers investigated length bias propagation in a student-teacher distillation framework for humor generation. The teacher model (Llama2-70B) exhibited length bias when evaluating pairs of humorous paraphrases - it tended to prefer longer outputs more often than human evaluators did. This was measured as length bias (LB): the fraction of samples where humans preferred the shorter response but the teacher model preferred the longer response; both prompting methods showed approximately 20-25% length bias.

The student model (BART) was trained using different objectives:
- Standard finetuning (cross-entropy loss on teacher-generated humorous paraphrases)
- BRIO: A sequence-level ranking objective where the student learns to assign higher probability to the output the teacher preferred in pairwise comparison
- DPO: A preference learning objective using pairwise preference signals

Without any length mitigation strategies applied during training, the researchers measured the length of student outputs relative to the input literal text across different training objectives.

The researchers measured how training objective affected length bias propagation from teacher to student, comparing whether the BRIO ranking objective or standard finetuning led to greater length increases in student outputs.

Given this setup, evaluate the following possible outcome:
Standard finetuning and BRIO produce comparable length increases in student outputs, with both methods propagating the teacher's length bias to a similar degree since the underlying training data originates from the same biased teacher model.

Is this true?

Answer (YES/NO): NO